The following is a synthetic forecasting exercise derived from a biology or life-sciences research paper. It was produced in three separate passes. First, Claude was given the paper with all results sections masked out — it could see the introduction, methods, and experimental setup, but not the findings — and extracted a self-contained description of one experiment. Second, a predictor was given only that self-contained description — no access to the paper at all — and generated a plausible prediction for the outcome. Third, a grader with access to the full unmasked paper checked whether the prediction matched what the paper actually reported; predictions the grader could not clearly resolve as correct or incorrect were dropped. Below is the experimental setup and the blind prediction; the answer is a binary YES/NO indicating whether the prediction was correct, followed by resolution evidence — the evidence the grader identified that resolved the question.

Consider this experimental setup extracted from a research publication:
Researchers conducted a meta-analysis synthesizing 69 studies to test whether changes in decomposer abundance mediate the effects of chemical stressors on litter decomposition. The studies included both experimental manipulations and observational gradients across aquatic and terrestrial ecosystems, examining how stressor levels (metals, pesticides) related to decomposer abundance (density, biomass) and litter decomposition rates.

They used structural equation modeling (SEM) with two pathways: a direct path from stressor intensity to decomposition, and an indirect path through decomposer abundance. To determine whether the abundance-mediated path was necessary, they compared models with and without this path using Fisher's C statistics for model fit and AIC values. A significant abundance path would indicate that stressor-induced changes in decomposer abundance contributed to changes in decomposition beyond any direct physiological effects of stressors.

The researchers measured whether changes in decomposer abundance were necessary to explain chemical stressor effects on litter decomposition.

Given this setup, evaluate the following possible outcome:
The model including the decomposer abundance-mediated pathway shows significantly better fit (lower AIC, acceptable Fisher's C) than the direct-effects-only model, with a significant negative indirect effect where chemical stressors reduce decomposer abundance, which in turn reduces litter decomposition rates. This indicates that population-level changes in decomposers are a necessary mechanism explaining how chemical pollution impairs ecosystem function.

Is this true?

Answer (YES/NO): NO